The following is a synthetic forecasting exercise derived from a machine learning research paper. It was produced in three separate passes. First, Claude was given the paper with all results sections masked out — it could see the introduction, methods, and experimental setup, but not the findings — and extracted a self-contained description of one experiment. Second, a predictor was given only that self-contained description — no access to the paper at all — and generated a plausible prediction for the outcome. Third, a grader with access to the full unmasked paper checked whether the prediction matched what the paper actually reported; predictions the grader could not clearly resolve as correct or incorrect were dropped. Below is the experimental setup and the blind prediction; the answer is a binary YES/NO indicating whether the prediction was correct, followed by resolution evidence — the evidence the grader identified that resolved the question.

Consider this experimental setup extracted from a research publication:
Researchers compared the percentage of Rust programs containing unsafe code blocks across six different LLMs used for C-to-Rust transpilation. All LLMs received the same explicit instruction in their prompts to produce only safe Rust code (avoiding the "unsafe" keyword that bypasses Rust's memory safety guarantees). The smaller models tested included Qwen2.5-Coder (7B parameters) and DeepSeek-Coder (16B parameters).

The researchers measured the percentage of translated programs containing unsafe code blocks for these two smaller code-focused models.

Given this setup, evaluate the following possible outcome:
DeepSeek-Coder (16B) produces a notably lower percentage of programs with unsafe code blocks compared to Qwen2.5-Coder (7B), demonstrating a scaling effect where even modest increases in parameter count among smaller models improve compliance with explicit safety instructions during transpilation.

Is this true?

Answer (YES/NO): YES